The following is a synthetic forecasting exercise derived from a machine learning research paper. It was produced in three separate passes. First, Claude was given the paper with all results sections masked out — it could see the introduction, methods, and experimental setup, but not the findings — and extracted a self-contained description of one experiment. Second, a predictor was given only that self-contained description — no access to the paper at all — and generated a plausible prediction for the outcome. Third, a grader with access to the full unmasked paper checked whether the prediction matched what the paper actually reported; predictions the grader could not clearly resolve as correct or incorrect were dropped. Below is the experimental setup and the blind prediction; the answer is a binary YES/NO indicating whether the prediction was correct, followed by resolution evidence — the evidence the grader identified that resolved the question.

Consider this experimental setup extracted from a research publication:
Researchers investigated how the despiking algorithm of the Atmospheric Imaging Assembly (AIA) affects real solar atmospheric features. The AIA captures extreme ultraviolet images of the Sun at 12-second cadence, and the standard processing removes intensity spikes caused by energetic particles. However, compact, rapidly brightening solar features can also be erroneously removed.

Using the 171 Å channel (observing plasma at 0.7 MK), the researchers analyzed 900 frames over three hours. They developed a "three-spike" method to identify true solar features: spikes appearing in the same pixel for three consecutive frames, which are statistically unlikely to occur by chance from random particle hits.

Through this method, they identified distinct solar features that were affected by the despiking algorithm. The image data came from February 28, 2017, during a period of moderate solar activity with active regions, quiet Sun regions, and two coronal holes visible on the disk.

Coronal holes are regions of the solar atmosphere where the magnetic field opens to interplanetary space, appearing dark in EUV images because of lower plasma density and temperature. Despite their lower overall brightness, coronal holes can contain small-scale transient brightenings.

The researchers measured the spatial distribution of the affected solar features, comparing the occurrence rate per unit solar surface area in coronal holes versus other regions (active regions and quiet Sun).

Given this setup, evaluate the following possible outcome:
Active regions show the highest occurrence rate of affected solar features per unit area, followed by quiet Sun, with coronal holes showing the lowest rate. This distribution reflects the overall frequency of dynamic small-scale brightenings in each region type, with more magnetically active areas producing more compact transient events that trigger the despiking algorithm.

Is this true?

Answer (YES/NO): NO